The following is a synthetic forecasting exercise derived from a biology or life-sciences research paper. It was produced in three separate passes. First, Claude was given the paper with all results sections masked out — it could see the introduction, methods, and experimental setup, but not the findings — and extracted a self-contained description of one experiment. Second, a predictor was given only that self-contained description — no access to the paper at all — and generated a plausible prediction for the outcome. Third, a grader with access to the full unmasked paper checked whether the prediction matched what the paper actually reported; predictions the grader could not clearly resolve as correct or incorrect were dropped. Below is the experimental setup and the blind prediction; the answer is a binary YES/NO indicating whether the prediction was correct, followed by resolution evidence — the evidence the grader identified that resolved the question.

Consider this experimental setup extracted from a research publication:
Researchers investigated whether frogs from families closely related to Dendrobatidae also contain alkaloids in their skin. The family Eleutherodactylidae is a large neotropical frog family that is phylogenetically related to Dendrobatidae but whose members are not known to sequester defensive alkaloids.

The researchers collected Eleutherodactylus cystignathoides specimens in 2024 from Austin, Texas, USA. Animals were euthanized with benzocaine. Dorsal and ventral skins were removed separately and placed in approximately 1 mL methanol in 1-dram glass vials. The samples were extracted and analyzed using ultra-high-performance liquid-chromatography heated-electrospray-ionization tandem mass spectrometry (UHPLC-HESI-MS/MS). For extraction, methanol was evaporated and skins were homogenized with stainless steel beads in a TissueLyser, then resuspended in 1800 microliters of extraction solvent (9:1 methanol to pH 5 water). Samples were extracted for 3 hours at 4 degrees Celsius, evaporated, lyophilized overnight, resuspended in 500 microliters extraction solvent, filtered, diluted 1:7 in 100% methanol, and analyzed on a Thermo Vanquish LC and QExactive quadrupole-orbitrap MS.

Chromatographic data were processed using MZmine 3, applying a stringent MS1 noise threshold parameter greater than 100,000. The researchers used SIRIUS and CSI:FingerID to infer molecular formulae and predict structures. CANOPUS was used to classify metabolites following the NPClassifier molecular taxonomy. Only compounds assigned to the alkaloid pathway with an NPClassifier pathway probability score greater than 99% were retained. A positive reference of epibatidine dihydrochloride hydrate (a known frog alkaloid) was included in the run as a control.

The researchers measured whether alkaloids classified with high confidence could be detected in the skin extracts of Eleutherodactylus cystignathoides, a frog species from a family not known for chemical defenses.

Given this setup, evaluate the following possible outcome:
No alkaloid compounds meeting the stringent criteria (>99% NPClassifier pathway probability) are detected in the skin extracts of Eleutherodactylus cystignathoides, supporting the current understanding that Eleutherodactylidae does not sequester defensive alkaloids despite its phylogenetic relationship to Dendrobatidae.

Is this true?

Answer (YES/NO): NO